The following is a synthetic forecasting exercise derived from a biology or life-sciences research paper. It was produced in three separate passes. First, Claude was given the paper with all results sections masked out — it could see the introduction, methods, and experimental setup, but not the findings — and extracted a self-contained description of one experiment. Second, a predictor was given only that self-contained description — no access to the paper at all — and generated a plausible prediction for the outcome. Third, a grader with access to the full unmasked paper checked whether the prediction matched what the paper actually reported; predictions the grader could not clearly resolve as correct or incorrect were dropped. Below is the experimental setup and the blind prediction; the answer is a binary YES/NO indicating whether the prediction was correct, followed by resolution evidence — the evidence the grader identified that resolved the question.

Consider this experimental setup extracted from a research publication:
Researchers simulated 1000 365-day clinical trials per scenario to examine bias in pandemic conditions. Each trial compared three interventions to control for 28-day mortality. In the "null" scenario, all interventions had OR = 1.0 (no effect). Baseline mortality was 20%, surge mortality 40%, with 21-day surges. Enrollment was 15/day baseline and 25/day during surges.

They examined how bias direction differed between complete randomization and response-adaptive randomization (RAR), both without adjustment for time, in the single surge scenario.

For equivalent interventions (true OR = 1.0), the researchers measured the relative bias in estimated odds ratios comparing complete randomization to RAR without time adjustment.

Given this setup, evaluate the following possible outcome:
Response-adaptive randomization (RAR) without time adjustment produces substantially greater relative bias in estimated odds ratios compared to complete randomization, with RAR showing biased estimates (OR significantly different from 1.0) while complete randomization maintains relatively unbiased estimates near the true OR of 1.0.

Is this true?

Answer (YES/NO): NO